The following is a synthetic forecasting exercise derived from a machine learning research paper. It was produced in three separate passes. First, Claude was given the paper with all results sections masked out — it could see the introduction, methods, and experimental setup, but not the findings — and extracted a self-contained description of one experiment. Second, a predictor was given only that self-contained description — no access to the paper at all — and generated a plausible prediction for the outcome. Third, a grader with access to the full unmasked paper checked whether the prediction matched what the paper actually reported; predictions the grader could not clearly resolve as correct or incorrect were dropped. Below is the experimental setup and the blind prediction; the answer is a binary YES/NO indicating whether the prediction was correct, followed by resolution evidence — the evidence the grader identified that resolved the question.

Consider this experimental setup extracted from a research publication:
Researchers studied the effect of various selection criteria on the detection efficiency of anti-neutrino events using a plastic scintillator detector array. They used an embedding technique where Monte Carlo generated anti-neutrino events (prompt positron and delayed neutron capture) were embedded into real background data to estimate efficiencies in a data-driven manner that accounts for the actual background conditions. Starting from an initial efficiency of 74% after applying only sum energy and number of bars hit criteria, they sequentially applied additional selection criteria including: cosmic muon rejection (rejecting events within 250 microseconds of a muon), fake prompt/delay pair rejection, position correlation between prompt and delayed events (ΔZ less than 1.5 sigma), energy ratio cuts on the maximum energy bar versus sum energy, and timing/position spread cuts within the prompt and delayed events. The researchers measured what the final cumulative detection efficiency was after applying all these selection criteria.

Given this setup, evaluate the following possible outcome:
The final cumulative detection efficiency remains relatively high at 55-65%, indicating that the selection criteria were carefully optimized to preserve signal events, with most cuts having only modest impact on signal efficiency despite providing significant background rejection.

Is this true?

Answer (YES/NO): NO